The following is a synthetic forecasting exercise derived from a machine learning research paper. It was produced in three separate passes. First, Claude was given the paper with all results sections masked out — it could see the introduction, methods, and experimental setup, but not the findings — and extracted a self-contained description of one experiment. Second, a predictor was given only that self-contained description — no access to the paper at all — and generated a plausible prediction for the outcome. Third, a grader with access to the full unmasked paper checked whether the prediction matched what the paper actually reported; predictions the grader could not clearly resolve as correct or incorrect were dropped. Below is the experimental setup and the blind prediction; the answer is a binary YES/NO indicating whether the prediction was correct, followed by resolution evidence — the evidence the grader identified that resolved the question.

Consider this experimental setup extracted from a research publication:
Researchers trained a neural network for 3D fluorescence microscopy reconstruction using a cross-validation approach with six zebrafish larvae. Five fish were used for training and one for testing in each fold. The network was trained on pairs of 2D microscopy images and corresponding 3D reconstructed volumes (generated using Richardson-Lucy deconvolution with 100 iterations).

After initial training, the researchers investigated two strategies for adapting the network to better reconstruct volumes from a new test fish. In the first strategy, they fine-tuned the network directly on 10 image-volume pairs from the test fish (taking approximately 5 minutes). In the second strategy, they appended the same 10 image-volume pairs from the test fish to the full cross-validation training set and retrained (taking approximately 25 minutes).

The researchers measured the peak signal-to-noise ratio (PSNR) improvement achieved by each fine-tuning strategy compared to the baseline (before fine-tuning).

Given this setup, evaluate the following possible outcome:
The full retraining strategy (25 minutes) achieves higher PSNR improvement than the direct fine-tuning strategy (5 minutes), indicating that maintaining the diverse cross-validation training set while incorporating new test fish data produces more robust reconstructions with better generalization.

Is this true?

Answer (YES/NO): NO